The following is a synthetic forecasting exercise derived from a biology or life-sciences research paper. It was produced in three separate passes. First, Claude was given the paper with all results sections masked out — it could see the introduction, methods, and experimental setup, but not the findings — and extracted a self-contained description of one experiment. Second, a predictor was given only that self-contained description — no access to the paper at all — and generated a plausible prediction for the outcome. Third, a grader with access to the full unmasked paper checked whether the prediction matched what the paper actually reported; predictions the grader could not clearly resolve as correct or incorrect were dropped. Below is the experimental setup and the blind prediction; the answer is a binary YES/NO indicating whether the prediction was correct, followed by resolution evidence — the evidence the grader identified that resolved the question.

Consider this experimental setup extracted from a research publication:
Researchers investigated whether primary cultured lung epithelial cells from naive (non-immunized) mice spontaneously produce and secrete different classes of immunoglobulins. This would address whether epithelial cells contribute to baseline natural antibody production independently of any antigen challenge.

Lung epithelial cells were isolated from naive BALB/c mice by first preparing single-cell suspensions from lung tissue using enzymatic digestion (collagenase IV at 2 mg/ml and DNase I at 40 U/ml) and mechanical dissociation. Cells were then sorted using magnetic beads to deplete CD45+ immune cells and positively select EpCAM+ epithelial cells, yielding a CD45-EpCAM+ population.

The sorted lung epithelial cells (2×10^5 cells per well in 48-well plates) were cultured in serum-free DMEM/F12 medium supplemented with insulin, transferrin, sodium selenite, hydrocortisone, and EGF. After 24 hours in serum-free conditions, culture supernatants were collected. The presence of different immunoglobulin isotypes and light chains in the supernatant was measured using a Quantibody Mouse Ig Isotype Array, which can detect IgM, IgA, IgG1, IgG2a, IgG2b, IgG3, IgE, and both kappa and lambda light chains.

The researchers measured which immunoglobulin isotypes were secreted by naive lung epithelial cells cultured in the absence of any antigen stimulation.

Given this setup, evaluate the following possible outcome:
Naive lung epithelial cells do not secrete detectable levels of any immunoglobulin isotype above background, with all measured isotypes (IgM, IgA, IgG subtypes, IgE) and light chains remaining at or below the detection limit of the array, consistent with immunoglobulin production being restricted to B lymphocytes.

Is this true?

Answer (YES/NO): NO